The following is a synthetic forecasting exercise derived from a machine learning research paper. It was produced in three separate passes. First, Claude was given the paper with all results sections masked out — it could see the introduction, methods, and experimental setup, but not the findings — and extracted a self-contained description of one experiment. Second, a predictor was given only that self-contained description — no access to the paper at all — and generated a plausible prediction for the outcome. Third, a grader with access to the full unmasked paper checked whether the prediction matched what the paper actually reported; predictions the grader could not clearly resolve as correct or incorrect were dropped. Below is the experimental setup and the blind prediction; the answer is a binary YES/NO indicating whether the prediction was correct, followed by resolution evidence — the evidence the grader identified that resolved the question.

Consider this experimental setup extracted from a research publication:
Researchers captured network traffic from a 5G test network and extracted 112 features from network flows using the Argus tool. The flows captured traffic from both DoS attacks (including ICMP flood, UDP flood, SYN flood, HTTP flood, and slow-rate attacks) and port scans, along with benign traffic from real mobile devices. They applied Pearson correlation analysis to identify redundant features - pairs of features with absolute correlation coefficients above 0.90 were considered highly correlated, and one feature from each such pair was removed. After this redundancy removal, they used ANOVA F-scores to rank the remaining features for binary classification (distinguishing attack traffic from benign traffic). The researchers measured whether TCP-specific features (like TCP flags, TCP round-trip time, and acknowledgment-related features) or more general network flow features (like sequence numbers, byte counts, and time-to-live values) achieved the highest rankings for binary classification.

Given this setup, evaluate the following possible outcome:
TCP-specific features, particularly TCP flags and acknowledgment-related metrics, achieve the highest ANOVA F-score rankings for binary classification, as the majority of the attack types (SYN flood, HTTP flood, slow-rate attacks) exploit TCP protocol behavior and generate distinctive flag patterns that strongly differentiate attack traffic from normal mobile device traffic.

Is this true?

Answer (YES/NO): NO